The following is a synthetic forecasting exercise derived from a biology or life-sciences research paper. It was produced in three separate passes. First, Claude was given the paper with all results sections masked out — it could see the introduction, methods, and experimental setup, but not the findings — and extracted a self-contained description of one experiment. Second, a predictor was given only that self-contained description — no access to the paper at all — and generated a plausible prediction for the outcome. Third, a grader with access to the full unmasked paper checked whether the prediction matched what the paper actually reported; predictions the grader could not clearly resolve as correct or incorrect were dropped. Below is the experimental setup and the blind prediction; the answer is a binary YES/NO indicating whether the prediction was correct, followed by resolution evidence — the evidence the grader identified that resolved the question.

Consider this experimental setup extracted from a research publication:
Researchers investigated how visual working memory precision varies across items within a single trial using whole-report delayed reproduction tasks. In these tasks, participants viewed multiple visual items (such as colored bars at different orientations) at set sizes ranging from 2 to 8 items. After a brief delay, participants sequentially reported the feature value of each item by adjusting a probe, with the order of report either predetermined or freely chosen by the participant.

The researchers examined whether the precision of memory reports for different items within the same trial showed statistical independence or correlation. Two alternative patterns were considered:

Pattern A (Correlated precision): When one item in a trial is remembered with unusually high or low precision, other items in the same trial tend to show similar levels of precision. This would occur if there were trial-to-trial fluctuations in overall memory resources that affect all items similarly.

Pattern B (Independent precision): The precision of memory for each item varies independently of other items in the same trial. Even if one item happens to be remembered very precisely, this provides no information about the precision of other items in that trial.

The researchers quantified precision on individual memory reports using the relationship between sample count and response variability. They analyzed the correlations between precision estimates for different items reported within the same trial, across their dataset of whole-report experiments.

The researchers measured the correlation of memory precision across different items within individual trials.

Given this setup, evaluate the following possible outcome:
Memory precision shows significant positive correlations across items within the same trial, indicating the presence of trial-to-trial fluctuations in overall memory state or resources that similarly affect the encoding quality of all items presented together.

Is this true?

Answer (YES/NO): NO